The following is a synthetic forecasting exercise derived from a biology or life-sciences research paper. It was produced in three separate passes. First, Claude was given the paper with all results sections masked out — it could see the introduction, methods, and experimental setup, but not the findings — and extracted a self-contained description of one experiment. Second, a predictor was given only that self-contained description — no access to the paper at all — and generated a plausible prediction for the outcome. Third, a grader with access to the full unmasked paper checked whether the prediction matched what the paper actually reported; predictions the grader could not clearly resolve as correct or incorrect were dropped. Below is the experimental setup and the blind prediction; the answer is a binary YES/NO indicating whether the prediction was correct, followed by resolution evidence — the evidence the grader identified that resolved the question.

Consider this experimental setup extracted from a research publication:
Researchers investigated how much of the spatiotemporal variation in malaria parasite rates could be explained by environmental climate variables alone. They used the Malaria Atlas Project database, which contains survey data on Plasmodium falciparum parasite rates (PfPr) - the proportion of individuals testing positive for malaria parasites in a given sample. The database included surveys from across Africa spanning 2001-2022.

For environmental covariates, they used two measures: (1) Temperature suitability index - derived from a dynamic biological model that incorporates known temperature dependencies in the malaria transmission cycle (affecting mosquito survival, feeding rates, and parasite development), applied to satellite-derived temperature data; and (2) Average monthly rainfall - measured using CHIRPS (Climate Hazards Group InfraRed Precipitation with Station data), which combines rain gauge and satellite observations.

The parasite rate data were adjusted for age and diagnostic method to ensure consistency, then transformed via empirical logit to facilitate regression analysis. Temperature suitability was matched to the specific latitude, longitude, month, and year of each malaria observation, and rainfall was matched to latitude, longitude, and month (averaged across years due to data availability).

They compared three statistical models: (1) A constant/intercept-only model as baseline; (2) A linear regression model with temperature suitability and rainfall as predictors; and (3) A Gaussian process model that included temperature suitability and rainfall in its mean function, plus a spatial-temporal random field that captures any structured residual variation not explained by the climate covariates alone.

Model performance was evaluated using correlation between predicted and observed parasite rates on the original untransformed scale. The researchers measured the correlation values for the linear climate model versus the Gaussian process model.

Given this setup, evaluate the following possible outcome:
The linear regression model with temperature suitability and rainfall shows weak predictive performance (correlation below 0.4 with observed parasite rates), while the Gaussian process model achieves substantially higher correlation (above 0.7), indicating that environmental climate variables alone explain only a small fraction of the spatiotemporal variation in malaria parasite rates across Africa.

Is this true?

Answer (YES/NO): YES